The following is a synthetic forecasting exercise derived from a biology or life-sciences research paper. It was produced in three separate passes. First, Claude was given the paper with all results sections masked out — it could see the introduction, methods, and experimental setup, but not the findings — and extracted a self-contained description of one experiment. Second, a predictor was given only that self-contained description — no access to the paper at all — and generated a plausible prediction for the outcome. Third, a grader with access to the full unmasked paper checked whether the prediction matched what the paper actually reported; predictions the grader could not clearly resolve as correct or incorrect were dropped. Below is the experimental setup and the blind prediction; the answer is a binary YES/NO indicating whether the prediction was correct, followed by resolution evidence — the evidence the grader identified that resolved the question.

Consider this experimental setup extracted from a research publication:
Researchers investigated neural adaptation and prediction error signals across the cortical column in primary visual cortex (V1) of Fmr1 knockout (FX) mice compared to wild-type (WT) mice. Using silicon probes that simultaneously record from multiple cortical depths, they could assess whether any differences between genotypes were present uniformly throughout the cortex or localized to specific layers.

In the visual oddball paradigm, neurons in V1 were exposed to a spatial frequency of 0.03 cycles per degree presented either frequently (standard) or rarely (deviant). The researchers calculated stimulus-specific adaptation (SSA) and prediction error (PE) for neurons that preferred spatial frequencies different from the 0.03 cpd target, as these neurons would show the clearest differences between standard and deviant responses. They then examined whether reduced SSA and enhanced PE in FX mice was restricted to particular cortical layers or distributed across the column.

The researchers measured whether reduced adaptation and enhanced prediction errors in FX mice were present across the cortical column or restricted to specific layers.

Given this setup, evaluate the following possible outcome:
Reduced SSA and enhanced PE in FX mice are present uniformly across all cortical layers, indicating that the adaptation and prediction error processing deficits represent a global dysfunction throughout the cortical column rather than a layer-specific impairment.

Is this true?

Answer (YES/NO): NO